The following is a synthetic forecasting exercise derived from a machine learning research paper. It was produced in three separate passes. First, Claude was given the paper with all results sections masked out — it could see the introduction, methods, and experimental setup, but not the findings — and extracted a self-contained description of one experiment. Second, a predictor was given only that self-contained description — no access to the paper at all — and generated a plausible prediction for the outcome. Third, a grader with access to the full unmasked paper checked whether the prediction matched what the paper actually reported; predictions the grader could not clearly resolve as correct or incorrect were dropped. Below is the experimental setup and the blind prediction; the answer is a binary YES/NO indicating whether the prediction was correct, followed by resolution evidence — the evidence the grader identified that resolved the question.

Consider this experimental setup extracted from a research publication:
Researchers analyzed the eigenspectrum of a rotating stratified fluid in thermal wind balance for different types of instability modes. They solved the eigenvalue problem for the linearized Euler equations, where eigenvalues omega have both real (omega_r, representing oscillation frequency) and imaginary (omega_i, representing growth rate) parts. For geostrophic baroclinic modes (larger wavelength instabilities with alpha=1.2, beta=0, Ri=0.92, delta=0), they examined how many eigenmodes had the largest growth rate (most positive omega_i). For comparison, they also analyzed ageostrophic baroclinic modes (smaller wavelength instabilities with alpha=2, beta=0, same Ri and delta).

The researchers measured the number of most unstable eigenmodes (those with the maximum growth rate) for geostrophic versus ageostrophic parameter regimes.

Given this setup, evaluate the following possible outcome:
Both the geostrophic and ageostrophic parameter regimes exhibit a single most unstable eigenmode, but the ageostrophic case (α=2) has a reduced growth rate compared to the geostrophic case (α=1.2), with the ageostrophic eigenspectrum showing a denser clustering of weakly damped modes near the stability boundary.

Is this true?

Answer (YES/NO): NO